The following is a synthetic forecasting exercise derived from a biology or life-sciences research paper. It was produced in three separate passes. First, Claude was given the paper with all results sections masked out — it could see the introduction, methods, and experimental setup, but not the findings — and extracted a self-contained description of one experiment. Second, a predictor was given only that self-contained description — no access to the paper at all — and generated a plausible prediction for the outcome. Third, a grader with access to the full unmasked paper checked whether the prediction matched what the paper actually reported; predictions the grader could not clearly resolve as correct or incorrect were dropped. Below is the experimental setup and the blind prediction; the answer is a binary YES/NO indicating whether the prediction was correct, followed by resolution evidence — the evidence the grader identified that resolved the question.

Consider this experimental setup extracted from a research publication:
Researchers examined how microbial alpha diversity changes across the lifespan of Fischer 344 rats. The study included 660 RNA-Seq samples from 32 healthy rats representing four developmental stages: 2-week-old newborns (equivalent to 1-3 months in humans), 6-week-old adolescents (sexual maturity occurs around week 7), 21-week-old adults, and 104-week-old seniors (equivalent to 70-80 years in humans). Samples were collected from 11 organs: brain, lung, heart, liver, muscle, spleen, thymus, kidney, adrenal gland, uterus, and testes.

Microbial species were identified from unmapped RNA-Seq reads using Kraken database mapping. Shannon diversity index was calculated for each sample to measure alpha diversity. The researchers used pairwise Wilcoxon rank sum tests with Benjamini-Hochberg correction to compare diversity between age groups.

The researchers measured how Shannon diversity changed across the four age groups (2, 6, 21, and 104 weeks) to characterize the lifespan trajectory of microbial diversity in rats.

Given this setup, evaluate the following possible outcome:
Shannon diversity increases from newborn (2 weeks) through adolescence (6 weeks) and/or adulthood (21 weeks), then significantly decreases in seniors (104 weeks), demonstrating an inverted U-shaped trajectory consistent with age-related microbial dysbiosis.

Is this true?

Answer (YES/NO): NO